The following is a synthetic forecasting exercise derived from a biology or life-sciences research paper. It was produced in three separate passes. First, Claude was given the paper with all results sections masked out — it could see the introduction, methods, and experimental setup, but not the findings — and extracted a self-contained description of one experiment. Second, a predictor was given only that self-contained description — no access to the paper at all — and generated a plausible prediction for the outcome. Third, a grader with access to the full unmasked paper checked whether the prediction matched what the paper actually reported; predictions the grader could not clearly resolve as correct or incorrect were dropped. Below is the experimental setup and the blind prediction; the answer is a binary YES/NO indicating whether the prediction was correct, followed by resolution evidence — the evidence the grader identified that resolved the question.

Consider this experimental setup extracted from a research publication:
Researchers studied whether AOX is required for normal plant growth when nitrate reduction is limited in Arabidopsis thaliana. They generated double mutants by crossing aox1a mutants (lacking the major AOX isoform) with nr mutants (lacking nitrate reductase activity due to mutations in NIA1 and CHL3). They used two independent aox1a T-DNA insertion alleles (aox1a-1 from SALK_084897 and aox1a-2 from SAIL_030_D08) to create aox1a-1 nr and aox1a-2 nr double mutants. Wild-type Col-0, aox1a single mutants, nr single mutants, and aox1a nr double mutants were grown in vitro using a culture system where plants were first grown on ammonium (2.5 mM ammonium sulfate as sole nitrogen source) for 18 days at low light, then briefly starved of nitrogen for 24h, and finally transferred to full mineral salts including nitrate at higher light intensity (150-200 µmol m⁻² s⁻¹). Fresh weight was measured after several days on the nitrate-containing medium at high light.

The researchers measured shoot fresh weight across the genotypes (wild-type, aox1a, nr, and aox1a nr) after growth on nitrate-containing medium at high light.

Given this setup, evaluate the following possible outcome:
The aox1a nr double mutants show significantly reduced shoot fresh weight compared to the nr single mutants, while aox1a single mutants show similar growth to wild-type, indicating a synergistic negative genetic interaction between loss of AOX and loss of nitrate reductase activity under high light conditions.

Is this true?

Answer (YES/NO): YES